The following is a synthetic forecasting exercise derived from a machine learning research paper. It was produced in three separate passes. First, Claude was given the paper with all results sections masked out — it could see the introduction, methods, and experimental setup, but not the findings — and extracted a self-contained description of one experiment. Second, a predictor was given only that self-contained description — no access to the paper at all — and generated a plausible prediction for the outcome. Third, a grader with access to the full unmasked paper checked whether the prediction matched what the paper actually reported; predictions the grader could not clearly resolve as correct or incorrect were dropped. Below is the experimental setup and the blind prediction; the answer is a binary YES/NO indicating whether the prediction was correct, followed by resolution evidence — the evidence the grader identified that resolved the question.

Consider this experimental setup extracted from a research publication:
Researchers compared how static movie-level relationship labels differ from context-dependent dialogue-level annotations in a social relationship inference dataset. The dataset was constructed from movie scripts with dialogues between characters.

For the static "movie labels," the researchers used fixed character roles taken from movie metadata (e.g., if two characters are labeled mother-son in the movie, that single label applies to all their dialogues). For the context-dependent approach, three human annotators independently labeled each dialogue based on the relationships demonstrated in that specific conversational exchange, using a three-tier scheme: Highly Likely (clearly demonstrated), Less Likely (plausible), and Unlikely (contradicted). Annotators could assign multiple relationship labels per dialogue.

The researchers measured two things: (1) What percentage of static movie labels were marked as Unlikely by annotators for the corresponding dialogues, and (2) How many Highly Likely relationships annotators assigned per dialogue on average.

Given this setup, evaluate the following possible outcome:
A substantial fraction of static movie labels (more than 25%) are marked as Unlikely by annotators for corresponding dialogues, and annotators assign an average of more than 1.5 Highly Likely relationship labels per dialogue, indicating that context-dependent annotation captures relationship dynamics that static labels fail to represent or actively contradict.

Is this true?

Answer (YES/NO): NO